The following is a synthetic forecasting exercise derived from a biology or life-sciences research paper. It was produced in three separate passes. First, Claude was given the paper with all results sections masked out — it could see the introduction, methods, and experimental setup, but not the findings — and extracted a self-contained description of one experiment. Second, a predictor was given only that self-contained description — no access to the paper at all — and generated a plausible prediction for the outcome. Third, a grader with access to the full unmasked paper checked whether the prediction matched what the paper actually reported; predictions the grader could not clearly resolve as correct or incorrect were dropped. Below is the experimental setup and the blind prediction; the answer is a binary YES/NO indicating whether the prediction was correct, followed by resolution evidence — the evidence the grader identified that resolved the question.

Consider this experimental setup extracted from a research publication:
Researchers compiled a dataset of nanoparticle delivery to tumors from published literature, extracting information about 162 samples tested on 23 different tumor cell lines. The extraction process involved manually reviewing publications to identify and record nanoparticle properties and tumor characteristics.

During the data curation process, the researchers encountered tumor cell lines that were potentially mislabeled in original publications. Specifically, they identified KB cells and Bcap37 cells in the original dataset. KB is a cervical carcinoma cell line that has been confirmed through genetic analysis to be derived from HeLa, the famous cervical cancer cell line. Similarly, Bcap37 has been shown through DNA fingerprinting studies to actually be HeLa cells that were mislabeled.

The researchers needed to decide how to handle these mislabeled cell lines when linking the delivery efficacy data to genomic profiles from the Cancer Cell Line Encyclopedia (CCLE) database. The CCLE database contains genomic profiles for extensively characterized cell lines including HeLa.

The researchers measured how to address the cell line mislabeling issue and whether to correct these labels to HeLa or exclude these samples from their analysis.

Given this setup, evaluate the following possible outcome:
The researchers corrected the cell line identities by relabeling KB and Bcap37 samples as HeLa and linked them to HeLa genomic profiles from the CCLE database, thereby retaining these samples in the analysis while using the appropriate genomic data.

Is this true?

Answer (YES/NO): YES